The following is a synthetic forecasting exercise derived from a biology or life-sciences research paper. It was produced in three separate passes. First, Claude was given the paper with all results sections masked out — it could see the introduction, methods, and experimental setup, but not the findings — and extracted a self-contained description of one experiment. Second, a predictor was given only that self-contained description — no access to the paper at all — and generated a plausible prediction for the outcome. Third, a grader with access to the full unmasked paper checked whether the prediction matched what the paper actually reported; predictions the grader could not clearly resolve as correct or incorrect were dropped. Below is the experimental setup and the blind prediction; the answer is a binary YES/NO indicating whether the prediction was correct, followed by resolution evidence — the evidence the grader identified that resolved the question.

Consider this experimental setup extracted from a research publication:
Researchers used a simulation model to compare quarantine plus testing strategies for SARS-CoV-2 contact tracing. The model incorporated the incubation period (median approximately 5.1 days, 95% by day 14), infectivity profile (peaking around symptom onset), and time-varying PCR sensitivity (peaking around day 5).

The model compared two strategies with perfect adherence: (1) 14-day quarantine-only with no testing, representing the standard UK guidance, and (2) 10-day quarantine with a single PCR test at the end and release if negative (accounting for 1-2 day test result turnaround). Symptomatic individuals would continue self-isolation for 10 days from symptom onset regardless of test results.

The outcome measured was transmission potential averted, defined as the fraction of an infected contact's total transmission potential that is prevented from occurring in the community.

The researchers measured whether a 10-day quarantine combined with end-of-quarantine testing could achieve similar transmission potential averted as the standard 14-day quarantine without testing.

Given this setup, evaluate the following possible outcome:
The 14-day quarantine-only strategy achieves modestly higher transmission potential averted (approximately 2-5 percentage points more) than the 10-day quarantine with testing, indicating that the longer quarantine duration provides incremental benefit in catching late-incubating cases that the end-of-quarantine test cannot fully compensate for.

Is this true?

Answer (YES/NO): YES